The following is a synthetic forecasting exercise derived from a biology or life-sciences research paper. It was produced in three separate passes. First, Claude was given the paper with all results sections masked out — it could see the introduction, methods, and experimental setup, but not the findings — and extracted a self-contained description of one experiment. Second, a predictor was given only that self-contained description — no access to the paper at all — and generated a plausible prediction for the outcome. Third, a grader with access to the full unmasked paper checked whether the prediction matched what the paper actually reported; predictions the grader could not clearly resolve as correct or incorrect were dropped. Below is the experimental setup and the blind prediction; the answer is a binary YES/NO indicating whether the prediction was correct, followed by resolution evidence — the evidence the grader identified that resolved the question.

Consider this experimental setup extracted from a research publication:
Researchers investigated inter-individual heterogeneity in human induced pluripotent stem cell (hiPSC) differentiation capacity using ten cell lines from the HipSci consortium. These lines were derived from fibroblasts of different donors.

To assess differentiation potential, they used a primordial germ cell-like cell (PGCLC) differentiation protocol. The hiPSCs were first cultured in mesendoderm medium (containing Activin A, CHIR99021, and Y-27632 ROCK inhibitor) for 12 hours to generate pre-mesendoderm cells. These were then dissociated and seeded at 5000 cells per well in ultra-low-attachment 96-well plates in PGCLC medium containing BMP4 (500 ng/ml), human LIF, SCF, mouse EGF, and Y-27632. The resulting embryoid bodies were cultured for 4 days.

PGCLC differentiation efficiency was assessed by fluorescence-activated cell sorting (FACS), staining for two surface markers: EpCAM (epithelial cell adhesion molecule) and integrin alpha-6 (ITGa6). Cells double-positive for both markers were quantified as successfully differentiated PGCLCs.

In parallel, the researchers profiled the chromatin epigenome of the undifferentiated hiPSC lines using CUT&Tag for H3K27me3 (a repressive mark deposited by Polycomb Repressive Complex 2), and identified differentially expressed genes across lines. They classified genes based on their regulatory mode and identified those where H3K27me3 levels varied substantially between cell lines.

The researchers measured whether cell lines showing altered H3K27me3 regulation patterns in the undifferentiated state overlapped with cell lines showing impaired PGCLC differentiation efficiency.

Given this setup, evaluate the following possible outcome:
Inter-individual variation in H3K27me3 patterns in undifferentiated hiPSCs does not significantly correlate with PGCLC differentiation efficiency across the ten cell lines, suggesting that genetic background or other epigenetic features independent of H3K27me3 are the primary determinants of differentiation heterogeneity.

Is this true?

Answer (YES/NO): NO